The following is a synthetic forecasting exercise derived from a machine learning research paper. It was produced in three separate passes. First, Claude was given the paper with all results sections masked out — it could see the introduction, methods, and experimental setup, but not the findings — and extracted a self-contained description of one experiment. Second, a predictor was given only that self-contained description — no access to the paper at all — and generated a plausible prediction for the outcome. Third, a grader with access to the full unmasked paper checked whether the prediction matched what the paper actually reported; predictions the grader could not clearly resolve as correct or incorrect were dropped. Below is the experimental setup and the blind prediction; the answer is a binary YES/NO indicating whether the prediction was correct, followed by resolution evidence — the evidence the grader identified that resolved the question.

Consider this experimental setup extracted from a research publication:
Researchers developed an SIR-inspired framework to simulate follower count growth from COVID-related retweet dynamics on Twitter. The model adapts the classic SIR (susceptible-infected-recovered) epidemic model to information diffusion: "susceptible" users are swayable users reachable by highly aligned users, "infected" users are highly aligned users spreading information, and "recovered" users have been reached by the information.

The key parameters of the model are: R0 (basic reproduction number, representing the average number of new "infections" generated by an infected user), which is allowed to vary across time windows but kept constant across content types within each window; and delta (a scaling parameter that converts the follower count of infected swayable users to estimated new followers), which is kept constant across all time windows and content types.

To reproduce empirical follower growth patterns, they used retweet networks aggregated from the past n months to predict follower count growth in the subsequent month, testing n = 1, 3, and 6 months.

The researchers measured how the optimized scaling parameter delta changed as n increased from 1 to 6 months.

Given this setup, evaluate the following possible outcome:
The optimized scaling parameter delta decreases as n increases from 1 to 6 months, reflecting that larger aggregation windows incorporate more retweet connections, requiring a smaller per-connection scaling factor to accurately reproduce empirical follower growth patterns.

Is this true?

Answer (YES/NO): YES